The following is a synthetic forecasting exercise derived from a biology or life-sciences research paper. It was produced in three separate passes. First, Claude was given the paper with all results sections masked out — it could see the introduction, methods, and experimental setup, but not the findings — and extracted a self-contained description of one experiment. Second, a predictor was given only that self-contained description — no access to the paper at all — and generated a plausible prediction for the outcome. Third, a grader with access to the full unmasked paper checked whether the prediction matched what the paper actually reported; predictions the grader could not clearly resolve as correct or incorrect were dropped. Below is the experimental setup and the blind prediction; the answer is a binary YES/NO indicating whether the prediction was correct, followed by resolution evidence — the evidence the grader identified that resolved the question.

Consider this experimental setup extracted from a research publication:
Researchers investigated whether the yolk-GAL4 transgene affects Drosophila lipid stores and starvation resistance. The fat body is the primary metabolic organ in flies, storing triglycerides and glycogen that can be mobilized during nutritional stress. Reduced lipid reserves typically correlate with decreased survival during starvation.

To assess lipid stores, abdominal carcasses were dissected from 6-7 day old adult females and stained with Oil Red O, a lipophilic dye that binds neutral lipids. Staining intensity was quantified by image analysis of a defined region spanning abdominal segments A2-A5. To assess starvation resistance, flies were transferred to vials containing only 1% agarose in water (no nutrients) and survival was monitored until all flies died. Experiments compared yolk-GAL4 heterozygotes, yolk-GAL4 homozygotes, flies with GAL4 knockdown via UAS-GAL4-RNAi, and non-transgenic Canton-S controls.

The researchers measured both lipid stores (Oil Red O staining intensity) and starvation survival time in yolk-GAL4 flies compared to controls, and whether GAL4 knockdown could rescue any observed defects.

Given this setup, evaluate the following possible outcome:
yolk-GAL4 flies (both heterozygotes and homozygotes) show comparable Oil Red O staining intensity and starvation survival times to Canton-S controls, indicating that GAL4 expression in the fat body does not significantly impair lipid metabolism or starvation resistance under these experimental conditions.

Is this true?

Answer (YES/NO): NO